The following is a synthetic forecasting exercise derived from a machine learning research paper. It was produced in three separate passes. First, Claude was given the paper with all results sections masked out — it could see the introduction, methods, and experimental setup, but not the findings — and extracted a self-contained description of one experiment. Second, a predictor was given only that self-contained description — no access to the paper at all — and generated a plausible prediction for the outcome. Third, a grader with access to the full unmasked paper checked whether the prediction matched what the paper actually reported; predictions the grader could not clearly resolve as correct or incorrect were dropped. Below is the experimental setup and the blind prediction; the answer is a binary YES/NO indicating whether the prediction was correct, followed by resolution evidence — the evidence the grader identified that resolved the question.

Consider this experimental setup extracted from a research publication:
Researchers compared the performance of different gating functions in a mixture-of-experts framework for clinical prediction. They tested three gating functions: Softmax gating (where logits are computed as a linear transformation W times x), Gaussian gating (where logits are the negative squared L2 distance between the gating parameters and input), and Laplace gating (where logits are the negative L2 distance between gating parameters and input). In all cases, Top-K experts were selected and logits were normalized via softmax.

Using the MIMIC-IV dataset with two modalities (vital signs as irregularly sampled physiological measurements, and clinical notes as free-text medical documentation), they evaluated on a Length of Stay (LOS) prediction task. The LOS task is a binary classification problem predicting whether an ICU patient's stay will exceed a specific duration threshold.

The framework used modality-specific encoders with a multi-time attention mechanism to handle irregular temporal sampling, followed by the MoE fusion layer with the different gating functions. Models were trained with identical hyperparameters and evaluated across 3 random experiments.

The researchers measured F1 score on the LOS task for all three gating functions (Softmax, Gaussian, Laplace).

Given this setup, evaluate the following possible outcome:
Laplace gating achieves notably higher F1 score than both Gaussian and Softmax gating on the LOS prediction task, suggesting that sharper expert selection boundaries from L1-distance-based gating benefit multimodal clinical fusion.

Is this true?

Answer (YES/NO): NO